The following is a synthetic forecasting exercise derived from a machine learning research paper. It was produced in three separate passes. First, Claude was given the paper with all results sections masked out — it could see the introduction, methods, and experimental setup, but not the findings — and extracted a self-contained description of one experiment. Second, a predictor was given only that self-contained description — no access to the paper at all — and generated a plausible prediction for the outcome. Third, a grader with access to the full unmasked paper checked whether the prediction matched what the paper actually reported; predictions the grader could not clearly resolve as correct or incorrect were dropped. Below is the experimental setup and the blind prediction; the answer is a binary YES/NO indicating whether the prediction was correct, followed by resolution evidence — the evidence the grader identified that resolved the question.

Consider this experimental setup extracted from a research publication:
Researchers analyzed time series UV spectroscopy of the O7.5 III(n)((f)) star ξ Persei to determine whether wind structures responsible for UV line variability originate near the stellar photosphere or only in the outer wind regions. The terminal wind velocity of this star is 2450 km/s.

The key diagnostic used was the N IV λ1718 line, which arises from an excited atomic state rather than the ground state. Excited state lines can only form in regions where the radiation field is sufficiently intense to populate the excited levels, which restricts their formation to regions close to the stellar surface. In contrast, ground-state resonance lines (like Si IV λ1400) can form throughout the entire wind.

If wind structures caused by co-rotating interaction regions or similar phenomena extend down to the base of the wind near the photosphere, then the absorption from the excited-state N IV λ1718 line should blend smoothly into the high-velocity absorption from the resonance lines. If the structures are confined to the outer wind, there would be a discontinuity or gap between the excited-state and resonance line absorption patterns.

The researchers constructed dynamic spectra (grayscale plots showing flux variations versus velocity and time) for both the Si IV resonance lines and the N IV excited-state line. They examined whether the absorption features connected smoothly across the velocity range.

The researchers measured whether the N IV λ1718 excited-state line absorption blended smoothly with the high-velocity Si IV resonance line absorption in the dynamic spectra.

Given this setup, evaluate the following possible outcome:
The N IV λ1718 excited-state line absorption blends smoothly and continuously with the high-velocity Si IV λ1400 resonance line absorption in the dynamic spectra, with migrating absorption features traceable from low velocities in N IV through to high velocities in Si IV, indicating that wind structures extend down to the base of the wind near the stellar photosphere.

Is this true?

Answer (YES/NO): YES